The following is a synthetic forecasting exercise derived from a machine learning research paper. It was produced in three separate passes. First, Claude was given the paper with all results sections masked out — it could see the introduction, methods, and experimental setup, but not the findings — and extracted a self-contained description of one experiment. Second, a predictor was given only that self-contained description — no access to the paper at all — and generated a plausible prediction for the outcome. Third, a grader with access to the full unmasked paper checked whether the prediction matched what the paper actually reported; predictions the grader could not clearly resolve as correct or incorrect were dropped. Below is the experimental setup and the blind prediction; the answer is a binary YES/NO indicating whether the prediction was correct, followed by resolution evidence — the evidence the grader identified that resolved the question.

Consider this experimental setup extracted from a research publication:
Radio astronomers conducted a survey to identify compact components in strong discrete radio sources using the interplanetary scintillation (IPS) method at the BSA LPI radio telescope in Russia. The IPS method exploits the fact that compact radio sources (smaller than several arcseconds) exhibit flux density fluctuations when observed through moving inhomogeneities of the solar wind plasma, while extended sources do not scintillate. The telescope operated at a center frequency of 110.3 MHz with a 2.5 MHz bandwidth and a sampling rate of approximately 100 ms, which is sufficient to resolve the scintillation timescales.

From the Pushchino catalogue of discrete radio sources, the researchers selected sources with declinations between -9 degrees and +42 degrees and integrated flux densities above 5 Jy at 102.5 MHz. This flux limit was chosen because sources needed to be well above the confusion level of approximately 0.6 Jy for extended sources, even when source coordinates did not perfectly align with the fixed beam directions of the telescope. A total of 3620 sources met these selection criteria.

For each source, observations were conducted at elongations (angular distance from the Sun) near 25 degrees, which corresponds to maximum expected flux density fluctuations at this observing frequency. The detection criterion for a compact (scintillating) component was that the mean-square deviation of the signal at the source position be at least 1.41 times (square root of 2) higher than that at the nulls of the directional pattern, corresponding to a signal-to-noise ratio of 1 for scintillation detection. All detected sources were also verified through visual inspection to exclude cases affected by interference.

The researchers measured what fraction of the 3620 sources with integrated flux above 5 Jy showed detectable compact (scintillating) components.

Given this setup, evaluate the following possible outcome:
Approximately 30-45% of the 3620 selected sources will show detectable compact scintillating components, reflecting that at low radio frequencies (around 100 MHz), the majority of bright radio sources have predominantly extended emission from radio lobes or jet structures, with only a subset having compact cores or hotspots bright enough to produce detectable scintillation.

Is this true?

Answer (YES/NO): NO